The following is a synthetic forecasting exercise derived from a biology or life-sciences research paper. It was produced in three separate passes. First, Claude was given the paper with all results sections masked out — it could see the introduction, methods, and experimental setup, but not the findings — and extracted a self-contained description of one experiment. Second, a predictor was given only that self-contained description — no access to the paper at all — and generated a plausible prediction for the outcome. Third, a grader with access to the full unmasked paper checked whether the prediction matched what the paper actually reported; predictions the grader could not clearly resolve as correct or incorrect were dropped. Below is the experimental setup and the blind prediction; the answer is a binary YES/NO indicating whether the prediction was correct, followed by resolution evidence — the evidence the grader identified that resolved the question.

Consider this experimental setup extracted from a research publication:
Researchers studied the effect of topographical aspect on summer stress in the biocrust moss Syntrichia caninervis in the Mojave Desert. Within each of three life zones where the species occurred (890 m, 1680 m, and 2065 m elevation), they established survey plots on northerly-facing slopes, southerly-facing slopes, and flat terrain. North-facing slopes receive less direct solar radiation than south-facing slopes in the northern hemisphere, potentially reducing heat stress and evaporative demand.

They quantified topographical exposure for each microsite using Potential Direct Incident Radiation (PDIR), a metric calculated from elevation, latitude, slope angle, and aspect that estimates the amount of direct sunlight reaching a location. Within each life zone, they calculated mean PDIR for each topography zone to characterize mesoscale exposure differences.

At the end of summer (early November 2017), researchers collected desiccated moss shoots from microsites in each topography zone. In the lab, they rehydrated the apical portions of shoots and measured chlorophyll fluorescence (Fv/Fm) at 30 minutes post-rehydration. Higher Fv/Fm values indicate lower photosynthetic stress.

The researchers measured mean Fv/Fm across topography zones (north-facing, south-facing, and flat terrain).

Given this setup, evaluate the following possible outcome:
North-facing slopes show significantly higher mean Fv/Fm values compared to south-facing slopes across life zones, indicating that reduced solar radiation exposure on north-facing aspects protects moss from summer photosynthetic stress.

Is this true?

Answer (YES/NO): YES